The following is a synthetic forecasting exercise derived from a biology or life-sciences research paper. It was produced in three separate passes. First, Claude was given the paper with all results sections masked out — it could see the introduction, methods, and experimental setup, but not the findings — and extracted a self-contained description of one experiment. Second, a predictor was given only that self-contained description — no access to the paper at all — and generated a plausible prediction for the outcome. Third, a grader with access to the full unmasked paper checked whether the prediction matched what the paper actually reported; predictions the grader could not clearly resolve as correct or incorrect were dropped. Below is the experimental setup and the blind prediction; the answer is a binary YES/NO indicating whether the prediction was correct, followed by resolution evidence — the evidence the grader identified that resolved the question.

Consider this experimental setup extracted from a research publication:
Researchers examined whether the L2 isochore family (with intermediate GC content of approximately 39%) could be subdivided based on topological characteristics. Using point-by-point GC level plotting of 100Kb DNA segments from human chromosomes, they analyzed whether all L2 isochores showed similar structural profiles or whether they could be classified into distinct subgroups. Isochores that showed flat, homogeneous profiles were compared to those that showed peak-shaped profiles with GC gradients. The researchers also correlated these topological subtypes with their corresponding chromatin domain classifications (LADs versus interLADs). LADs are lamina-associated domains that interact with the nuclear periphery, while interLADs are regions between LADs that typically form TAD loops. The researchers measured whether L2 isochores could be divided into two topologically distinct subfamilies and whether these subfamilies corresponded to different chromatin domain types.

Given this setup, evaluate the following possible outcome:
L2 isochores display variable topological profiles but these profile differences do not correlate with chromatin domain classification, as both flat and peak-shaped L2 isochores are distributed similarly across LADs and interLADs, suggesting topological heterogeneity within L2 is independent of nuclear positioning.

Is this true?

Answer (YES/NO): NO